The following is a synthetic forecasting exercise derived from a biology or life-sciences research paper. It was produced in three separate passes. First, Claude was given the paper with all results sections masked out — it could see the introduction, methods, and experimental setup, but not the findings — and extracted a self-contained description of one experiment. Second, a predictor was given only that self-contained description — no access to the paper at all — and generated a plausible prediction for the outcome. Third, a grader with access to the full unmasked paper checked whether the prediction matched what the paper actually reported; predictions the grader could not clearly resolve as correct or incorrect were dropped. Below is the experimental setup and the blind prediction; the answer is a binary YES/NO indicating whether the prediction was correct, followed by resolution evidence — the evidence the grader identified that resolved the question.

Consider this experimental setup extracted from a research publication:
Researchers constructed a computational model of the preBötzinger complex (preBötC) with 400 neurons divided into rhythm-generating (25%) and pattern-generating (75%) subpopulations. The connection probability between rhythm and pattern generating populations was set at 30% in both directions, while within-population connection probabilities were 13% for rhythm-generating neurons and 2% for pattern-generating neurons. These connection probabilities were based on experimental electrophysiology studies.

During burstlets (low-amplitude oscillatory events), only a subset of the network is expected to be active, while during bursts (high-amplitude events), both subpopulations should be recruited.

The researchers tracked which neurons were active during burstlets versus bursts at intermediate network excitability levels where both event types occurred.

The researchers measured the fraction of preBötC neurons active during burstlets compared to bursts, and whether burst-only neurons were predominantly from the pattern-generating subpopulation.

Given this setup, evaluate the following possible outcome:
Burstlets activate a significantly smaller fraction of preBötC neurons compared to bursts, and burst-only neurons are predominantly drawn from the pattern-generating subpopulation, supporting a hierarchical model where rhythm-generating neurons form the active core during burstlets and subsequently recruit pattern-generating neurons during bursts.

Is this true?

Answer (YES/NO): YES